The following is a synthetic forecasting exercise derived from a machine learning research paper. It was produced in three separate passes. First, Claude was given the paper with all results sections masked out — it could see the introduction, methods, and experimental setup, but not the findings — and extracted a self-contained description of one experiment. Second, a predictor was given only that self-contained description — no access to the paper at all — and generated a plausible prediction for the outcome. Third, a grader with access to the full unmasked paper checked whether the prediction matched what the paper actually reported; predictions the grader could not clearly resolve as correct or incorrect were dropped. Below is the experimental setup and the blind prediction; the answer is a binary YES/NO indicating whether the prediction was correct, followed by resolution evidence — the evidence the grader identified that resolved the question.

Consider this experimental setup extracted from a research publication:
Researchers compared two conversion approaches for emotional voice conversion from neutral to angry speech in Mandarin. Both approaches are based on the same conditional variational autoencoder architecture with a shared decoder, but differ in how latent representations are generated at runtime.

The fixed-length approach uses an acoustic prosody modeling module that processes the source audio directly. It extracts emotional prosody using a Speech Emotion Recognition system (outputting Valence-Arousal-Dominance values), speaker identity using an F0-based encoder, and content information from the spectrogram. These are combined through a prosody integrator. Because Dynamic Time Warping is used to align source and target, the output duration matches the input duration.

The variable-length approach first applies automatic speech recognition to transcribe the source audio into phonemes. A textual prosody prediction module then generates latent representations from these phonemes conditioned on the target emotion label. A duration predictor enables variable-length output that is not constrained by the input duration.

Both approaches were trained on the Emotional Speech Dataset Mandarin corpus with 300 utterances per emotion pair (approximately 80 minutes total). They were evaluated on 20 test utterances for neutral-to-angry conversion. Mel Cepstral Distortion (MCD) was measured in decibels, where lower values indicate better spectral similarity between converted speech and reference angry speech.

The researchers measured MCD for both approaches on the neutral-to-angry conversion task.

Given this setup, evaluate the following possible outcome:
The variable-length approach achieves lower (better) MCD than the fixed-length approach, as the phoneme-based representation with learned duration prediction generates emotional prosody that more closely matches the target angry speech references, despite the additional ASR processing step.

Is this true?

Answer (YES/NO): NO